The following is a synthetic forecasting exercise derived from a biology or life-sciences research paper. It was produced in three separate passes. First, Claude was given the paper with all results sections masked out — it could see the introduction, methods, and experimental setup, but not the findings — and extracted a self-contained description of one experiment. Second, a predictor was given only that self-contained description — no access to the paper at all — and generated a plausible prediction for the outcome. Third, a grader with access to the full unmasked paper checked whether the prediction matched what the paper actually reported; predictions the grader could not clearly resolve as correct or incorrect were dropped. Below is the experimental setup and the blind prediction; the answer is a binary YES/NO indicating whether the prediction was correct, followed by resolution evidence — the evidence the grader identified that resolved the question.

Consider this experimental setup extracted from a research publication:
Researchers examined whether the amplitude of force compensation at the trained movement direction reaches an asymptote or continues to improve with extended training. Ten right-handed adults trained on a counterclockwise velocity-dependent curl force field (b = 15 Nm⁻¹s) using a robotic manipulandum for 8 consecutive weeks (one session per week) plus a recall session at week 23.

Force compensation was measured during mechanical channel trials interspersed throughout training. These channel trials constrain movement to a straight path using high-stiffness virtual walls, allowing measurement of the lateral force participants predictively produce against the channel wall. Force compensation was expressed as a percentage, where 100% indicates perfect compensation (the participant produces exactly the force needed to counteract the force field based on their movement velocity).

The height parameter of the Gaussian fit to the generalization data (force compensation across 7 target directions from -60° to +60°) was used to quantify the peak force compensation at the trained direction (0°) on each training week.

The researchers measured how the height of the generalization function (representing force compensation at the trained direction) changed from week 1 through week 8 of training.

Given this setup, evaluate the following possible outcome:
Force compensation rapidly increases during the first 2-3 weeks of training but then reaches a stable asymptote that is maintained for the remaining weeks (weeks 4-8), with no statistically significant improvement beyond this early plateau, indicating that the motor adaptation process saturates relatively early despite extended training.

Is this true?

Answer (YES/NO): NO